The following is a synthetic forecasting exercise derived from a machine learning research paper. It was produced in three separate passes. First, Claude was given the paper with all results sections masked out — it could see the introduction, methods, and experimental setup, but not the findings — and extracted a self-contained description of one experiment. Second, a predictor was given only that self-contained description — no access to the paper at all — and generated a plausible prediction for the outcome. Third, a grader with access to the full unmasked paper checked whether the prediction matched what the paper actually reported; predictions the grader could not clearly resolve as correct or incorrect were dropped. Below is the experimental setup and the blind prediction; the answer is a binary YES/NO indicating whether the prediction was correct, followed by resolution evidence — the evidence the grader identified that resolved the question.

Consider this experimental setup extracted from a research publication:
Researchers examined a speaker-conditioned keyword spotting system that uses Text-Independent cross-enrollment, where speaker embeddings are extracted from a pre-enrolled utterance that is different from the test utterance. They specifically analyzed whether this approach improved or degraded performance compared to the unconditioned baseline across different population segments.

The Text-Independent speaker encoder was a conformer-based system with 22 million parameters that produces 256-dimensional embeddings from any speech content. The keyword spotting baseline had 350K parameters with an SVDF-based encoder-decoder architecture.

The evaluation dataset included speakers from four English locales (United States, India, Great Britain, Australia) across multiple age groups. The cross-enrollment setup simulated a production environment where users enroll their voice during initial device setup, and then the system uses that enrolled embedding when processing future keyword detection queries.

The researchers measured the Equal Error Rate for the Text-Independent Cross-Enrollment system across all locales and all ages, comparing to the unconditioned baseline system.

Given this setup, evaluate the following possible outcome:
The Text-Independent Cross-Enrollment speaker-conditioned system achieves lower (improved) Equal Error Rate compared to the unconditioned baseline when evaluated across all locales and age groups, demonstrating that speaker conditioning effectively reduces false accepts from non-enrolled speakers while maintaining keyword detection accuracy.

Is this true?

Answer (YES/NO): NO